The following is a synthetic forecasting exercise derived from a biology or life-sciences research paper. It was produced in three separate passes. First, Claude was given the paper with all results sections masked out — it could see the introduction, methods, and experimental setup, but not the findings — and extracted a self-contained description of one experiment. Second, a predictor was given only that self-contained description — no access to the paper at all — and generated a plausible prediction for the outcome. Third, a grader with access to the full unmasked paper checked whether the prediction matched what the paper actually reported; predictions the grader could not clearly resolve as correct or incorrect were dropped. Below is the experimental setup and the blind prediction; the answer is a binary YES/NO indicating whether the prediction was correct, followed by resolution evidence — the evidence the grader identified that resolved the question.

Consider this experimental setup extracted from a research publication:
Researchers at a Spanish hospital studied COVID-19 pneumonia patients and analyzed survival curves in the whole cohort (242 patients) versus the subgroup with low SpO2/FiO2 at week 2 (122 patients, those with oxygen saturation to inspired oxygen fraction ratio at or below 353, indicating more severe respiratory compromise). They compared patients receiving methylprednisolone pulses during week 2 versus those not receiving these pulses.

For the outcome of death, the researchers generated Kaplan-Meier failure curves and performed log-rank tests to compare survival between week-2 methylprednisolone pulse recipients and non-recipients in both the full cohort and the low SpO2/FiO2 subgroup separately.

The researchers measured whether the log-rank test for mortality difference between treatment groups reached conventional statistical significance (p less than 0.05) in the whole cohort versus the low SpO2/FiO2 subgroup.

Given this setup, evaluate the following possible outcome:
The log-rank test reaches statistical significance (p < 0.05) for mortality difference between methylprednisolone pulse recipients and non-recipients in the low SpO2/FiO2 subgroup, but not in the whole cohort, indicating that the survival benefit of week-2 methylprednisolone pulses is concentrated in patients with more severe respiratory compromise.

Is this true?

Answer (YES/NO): YES